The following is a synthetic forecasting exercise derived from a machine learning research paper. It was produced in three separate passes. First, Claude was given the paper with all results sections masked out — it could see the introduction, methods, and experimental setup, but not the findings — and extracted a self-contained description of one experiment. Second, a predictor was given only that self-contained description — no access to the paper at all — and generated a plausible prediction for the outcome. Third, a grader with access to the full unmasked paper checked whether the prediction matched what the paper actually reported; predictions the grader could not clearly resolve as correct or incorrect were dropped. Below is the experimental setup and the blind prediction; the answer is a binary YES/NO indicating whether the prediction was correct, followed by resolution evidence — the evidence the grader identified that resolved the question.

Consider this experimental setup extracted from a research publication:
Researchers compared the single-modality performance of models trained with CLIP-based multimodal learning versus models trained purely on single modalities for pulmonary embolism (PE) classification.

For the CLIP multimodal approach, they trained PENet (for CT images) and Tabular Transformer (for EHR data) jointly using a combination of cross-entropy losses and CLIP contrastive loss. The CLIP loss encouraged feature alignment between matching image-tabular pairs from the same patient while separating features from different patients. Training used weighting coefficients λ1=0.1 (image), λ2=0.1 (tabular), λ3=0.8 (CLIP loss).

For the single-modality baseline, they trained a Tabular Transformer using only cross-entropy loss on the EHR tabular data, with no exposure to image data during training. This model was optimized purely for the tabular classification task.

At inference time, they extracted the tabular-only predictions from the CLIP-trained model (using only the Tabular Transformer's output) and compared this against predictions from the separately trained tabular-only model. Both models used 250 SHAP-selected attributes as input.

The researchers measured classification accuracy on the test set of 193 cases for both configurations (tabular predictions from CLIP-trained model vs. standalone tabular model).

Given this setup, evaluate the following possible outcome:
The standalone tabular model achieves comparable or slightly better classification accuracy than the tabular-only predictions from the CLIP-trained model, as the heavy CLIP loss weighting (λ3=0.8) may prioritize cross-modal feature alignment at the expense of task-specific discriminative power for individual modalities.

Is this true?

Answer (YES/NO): NO